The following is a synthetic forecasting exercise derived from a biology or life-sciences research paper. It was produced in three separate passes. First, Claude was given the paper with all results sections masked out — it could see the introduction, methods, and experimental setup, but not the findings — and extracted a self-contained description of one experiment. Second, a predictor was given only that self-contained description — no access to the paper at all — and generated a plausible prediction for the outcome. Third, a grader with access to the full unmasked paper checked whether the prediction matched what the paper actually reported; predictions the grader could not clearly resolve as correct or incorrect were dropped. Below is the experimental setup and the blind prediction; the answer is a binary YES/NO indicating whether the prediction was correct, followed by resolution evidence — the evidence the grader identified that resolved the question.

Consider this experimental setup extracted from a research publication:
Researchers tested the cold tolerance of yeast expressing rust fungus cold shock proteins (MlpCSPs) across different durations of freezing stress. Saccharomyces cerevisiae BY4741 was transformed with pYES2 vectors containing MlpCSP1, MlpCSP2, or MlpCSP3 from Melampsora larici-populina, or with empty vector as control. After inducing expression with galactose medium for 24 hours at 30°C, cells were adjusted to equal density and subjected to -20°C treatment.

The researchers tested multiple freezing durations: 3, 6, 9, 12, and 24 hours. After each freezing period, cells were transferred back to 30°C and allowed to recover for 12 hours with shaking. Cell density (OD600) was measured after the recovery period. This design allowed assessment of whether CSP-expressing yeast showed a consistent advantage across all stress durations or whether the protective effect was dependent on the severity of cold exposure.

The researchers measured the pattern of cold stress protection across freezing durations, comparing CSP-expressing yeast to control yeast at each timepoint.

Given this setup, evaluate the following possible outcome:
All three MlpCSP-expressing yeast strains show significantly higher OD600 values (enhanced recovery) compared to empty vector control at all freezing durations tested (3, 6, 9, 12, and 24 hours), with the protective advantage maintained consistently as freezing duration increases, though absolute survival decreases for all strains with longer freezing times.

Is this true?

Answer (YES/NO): NO